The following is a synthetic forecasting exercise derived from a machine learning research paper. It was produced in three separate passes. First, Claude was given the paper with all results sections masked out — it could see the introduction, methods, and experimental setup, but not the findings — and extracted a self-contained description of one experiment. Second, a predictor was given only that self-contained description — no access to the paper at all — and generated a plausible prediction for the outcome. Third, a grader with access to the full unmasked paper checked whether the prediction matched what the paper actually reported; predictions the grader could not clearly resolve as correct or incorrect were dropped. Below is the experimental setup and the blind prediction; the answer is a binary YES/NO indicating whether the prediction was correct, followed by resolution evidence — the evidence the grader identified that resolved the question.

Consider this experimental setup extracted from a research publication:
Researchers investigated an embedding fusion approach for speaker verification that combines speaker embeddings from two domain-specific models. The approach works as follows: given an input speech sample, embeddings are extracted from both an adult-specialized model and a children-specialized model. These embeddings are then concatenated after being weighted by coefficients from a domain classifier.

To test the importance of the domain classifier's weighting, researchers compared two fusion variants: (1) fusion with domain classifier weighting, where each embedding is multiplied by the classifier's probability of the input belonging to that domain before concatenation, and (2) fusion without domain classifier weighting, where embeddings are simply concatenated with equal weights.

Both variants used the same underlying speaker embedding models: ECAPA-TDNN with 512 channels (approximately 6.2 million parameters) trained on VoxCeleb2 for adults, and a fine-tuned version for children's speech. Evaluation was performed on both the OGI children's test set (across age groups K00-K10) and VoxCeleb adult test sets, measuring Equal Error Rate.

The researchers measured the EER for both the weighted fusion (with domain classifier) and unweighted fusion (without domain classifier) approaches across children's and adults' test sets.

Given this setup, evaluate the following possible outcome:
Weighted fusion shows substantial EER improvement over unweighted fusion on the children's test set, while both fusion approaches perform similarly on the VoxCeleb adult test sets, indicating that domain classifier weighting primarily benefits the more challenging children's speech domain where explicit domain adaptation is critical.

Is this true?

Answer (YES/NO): NO